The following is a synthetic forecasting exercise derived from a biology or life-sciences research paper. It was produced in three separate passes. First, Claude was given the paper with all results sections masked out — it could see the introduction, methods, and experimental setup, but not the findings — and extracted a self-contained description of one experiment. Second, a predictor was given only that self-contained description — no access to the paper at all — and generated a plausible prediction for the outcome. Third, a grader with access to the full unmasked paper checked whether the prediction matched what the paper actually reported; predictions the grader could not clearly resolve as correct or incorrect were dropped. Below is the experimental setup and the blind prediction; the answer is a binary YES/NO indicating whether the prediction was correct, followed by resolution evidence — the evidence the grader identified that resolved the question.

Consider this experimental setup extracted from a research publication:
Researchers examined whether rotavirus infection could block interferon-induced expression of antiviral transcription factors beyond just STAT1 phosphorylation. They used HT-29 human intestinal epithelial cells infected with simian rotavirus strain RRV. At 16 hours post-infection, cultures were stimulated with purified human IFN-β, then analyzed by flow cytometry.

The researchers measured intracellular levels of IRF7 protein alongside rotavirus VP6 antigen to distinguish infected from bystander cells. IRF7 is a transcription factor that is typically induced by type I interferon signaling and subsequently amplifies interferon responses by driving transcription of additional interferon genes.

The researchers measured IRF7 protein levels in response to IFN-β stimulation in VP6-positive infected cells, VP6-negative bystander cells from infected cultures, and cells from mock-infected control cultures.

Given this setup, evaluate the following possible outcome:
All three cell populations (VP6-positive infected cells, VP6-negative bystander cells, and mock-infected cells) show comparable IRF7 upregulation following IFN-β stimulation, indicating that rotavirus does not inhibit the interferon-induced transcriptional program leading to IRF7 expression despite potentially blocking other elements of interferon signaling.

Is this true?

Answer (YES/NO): NO